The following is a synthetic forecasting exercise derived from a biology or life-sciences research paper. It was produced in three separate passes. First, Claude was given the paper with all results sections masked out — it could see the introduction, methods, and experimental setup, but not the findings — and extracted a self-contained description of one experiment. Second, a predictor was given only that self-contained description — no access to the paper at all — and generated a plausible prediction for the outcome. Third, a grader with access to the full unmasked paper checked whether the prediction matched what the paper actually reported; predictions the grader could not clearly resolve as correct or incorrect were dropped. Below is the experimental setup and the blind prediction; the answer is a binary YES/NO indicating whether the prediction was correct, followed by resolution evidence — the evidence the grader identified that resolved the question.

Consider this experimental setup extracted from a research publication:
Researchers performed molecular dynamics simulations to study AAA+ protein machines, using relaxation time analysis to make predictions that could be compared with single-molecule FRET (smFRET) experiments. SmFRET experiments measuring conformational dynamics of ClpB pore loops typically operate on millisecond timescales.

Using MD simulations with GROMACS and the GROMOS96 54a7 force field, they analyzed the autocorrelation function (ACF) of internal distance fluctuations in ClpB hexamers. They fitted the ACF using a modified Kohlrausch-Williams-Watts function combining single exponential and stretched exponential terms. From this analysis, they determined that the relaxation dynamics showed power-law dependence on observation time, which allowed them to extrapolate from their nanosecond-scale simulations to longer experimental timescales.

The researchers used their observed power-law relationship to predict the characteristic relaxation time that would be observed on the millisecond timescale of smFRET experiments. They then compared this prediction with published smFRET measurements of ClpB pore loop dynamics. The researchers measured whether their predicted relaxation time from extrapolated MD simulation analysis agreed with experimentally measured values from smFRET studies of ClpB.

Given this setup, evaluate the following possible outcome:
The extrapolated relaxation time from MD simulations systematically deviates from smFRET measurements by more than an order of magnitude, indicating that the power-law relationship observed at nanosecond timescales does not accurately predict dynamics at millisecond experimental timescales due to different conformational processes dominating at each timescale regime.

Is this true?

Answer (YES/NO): NO